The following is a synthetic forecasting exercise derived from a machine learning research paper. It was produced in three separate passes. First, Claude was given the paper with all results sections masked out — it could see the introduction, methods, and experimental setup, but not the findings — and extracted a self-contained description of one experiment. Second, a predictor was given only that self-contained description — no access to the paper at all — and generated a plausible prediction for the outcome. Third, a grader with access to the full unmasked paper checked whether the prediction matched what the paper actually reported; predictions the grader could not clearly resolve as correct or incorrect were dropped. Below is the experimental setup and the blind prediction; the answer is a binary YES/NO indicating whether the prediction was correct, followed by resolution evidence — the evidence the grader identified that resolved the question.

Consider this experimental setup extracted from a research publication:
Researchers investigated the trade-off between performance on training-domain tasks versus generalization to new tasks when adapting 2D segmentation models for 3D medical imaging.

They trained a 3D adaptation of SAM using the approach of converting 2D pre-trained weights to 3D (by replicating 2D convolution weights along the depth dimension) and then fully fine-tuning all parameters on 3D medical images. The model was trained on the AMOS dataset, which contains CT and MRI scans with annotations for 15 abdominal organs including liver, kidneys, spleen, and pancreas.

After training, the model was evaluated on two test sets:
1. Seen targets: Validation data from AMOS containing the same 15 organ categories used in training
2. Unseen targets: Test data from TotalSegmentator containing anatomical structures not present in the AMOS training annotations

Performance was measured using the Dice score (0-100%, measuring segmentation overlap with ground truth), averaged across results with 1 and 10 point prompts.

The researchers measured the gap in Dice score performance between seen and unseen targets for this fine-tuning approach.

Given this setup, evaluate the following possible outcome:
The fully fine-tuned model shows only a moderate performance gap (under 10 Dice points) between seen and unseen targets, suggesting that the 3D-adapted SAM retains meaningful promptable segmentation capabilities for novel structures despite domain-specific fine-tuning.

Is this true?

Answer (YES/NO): NO